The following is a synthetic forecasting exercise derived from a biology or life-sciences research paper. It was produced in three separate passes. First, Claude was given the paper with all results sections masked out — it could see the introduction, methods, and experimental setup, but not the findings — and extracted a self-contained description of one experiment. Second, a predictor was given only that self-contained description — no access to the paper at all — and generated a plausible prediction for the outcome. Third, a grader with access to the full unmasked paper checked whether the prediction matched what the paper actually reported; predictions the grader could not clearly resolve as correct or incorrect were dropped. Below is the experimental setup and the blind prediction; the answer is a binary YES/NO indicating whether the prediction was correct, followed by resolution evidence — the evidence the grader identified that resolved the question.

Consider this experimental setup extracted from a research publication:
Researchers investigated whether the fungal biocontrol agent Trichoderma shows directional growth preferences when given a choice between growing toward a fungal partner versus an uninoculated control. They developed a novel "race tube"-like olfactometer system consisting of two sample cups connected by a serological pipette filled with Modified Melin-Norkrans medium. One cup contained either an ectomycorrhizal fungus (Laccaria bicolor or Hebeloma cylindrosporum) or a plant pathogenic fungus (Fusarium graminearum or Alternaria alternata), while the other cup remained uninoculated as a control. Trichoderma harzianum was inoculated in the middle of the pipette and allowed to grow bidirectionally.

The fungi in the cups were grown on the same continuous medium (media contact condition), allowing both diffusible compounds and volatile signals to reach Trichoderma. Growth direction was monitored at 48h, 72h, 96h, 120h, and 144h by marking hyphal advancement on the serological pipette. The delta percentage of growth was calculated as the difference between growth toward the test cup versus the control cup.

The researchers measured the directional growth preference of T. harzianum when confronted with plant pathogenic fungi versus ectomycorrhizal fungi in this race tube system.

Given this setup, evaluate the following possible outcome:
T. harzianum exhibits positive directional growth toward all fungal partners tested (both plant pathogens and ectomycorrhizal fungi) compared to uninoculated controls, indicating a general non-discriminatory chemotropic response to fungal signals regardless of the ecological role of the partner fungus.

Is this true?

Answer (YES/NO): NO